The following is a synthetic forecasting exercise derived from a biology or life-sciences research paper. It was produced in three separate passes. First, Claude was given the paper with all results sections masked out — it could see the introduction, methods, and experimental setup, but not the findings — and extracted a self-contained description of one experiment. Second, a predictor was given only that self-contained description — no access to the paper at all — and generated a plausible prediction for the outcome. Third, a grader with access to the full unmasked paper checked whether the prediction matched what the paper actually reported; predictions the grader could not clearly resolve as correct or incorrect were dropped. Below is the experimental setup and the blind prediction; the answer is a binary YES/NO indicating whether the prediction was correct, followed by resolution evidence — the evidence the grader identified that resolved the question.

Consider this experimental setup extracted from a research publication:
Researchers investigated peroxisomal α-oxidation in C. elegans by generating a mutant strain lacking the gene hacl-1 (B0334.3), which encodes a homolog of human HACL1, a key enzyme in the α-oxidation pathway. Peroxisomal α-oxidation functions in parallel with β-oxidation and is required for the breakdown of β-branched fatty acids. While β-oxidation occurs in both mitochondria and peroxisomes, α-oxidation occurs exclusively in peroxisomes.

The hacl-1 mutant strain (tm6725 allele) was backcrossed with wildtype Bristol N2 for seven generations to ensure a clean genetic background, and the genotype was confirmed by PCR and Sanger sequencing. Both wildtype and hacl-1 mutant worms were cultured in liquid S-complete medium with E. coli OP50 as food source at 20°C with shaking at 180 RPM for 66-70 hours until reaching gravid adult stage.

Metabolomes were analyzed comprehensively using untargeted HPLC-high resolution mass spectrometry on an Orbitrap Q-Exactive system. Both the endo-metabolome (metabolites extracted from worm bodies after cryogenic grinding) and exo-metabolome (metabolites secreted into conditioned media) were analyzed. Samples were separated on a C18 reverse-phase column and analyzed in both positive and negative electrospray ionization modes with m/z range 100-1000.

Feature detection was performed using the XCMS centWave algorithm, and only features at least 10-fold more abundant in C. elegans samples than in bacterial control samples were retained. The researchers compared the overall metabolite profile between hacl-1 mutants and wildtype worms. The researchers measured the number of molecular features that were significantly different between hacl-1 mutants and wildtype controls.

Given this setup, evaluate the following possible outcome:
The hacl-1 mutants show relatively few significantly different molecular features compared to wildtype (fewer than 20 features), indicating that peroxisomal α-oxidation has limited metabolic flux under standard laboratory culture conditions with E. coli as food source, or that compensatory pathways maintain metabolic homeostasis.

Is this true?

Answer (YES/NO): NO